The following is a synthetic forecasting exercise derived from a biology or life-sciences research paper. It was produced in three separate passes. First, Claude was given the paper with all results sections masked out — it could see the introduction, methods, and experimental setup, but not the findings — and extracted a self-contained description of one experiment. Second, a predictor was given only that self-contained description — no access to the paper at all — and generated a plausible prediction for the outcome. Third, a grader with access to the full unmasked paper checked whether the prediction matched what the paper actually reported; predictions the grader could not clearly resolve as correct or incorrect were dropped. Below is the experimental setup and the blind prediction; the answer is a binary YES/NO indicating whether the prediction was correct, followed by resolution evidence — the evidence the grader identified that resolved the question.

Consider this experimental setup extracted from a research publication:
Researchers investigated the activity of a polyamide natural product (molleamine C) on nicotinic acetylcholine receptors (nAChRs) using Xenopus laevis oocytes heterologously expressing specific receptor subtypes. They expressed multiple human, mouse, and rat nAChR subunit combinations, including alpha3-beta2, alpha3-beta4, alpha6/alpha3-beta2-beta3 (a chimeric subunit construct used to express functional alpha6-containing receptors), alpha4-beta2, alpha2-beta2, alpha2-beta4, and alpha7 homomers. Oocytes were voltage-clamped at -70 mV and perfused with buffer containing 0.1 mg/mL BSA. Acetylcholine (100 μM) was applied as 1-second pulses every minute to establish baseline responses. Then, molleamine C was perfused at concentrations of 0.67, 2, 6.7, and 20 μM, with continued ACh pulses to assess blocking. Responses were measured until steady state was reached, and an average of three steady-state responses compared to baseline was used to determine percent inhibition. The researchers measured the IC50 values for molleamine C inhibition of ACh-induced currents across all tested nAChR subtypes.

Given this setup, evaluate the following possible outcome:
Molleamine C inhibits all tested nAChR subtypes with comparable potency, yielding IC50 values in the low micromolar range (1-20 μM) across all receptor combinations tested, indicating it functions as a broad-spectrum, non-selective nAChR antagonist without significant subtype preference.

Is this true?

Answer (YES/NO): NO